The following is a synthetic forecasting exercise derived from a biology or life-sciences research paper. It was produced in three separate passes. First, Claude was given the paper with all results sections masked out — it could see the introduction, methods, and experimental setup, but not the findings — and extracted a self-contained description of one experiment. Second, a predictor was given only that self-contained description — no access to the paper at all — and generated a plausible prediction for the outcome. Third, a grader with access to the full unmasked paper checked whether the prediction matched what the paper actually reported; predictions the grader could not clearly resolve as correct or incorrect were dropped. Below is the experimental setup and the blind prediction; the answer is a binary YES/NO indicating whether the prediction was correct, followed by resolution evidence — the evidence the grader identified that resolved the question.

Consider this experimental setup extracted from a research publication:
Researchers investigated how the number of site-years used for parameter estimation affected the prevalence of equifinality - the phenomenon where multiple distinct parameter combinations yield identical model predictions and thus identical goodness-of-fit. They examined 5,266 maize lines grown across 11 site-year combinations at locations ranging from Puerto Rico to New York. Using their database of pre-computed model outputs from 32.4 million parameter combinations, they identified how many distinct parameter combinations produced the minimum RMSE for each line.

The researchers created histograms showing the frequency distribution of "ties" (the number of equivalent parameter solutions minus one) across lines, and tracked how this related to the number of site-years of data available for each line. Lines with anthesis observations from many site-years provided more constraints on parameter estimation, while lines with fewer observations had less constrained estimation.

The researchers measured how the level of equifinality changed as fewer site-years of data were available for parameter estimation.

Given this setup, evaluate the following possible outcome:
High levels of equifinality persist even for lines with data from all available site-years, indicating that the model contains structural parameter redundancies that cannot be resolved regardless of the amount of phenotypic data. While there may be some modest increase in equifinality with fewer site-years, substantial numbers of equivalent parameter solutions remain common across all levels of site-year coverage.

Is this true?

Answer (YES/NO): NO